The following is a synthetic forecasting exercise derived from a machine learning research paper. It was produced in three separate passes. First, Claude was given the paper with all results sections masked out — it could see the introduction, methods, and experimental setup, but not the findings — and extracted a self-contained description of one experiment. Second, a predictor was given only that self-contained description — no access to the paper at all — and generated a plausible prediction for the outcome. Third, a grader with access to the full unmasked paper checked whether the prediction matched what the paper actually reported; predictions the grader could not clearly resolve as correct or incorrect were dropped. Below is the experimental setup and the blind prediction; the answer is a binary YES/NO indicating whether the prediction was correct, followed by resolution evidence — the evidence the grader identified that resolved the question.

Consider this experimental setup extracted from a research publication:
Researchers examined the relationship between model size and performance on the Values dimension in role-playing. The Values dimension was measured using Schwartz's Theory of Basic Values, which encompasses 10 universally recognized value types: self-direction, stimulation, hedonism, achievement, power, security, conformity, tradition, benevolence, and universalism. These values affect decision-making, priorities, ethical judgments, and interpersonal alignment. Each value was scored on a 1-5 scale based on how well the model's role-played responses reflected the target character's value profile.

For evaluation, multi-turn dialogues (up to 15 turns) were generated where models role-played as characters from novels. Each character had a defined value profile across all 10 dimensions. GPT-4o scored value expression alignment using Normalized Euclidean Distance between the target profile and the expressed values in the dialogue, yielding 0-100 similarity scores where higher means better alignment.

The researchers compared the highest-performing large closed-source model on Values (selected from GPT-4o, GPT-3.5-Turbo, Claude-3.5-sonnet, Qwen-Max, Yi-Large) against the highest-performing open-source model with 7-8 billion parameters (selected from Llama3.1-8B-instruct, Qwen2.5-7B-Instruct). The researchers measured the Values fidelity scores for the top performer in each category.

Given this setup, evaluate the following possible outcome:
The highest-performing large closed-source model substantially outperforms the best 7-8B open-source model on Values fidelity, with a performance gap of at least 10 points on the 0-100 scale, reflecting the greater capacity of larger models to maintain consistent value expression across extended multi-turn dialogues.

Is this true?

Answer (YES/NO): NO